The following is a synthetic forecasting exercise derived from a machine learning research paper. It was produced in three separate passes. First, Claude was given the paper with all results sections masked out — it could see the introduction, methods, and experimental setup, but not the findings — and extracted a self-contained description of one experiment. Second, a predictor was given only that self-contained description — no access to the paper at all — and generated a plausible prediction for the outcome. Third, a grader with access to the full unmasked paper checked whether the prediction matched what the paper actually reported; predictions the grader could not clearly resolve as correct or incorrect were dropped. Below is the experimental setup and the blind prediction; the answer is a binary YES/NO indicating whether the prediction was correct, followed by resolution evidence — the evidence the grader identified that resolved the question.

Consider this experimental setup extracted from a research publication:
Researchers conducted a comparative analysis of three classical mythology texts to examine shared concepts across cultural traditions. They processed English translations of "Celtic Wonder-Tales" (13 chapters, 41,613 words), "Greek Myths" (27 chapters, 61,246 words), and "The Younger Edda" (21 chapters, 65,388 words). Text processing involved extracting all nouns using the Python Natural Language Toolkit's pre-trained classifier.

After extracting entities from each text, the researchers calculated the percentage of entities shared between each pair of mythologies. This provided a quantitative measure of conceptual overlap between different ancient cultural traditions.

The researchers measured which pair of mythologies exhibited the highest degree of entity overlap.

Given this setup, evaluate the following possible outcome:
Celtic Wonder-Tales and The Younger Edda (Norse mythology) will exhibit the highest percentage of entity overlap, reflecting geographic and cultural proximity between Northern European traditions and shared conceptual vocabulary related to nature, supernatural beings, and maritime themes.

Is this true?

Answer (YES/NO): NO